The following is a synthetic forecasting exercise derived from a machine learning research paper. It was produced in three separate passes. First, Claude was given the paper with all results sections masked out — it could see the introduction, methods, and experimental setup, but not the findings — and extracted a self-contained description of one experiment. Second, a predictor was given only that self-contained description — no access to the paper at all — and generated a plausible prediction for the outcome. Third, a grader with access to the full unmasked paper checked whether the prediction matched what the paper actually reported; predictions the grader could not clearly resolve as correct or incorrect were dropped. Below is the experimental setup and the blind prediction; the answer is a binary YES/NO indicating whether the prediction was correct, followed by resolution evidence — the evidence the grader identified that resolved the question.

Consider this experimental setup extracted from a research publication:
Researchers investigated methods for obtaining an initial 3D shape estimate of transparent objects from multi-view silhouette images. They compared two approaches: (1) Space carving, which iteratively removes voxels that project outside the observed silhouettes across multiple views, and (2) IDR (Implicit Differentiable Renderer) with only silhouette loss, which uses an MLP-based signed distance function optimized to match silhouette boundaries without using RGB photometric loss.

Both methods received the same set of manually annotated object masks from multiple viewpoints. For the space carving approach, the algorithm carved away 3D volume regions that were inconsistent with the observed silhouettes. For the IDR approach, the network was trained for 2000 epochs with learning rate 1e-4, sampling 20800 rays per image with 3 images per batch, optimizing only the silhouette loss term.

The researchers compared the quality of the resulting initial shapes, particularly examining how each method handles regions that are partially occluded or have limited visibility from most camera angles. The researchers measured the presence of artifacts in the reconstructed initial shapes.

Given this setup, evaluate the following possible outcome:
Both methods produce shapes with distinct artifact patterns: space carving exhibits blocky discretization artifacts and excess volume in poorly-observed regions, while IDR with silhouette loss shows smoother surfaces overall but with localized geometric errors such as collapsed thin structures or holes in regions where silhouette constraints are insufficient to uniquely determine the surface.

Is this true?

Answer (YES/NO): NO